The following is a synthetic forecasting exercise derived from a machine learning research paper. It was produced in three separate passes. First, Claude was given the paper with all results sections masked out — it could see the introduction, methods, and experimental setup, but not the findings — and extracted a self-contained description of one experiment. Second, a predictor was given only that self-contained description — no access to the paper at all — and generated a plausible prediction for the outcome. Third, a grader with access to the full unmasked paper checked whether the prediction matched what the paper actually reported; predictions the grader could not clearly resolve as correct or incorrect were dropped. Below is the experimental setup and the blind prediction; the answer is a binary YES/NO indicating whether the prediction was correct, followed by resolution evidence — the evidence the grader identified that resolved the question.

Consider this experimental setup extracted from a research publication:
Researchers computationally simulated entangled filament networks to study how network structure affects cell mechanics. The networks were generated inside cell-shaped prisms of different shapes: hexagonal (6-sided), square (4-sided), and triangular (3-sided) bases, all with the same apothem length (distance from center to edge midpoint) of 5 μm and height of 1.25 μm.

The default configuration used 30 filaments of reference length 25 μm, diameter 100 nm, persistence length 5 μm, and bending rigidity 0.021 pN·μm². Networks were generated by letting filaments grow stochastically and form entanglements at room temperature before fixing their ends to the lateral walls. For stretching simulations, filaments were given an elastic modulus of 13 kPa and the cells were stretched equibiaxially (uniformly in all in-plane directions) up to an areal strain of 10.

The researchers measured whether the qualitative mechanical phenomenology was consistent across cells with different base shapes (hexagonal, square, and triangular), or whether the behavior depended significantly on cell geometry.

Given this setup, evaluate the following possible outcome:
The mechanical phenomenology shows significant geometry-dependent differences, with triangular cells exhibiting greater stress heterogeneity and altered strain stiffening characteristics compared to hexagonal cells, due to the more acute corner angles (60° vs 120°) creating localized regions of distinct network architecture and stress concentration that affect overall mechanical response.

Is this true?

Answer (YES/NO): NO